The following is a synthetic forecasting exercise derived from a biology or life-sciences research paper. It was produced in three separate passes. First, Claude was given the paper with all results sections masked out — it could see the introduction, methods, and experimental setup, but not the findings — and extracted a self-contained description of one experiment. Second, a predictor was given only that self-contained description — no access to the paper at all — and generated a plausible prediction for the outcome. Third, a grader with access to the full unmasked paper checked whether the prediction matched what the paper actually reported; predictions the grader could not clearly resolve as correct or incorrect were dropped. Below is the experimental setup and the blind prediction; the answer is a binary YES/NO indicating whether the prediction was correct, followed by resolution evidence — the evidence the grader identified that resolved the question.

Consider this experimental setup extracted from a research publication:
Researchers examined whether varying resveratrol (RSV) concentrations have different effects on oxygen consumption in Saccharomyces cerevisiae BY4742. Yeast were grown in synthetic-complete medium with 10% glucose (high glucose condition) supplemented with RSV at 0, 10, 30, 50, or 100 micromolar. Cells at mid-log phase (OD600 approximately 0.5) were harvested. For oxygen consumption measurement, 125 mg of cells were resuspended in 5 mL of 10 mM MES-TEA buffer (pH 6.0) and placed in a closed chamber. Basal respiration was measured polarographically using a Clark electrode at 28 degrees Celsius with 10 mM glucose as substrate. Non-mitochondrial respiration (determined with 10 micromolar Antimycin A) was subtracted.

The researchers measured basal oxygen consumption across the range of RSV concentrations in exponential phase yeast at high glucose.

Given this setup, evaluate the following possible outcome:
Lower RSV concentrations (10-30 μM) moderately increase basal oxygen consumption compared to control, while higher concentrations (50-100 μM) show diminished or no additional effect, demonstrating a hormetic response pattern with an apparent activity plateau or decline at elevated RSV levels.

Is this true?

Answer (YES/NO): NO